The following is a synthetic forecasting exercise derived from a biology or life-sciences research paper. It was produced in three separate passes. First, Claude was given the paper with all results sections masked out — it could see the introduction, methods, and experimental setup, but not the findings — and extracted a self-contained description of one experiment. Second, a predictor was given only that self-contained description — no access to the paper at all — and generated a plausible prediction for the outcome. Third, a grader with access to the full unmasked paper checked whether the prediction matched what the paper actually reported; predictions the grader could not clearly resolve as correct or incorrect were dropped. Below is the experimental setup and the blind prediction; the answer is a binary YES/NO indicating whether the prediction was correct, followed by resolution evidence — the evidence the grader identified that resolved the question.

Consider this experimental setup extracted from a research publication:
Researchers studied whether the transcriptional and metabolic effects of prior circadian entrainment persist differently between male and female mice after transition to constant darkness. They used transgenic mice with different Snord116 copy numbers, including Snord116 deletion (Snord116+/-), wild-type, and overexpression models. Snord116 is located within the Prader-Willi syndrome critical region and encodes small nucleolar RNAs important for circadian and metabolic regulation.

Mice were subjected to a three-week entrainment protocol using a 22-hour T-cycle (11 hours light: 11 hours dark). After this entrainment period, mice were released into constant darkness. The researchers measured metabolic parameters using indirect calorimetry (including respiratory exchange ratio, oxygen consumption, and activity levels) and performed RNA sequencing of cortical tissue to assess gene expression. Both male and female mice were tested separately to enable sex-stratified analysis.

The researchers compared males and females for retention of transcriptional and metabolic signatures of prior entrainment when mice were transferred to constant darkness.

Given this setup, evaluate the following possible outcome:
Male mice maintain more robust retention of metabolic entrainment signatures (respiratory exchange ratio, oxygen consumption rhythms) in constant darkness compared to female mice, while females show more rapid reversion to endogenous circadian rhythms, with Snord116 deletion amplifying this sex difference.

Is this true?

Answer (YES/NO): NO